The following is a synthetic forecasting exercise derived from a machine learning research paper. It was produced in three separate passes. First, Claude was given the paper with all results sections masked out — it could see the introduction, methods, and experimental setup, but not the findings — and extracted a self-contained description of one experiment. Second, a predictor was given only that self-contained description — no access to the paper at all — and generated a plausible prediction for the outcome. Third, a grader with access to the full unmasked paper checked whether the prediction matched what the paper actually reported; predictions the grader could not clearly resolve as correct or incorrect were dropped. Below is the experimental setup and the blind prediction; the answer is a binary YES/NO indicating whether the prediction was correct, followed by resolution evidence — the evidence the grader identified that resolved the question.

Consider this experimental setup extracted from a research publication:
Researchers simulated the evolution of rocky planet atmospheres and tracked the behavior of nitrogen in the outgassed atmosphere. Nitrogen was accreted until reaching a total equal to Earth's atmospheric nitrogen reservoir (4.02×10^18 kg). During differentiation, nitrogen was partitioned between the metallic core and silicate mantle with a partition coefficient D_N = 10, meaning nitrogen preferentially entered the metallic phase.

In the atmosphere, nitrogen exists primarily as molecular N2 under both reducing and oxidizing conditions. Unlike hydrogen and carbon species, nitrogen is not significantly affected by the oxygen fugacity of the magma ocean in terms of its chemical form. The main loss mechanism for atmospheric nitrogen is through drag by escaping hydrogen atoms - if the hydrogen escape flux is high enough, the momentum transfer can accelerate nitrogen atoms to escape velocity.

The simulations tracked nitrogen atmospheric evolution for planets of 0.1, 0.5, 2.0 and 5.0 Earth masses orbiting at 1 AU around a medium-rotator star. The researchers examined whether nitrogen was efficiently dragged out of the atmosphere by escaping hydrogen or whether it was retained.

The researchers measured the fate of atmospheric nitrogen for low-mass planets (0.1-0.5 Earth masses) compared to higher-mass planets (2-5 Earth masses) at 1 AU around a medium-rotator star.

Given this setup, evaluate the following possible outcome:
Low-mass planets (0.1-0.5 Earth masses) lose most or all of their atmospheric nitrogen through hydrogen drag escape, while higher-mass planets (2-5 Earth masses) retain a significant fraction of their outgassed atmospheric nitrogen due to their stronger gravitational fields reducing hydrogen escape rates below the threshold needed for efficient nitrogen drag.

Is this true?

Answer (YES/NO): NO